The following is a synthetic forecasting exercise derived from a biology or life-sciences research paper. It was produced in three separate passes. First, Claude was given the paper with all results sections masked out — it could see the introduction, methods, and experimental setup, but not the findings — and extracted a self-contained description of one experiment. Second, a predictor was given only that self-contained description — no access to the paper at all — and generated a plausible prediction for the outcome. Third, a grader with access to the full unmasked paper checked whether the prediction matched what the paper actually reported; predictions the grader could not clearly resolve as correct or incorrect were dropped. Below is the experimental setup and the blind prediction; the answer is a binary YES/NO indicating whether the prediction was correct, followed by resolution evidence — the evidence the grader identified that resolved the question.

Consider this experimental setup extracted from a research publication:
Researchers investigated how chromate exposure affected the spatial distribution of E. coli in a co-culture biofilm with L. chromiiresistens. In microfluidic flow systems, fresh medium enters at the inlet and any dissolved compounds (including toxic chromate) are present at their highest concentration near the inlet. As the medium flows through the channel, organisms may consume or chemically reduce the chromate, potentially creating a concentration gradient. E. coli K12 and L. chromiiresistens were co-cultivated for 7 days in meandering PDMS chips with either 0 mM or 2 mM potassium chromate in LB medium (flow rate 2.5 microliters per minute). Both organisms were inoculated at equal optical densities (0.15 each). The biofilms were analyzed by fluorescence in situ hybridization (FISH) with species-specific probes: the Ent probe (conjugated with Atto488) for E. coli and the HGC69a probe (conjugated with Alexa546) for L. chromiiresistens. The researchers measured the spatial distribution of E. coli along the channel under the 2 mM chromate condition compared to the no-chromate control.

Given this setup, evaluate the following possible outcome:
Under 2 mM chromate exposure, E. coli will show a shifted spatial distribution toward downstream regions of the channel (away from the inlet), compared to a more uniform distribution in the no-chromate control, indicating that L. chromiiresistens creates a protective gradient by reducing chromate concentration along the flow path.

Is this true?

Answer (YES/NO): YES